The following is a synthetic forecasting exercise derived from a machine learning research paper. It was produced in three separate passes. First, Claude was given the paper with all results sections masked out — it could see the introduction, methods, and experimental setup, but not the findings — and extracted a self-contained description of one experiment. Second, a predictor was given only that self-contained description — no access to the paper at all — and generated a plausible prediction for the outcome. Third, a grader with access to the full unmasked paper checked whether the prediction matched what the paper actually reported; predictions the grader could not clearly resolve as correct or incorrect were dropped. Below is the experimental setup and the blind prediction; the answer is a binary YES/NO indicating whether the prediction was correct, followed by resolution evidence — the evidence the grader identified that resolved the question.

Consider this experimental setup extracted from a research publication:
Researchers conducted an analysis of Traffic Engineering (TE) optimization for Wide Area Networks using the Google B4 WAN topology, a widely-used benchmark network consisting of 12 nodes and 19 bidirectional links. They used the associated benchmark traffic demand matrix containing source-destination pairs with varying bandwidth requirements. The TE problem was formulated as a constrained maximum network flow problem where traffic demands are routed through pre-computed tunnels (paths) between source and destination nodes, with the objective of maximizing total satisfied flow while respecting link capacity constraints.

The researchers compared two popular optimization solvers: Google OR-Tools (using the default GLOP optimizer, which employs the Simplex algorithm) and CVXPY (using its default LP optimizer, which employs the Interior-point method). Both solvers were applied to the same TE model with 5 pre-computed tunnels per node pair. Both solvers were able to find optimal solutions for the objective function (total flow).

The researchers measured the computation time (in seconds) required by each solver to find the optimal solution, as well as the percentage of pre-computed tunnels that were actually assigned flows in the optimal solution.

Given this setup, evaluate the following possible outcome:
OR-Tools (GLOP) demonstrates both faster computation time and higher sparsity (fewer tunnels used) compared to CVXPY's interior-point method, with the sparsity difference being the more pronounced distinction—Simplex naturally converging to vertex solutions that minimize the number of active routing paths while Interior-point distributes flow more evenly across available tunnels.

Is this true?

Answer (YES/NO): NO